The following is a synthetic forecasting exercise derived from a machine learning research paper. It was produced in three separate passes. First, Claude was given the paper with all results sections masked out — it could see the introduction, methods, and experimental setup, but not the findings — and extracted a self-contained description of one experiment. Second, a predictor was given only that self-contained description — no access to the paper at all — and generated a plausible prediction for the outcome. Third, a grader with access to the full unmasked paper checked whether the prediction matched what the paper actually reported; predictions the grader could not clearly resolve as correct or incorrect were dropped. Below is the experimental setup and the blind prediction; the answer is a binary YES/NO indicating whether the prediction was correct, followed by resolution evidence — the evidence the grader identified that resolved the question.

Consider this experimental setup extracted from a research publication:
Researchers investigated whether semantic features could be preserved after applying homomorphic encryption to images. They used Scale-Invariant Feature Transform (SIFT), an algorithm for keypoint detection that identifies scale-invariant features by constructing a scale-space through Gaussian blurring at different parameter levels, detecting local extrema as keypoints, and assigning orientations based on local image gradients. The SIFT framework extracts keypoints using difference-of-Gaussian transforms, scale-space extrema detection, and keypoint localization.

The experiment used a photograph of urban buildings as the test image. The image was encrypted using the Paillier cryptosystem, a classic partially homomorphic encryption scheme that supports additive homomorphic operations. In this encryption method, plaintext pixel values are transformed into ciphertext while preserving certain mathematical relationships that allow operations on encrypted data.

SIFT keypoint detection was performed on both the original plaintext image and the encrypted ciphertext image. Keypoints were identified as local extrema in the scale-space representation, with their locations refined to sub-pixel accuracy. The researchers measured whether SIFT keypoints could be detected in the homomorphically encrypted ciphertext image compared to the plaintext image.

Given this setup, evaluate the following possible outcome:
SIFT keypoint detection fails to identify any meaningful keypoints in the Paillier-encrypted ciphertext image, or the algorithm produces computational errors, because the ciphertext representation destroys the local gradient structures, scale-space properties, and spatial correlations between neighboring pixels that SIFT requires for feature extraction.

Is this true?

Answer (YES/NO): NO